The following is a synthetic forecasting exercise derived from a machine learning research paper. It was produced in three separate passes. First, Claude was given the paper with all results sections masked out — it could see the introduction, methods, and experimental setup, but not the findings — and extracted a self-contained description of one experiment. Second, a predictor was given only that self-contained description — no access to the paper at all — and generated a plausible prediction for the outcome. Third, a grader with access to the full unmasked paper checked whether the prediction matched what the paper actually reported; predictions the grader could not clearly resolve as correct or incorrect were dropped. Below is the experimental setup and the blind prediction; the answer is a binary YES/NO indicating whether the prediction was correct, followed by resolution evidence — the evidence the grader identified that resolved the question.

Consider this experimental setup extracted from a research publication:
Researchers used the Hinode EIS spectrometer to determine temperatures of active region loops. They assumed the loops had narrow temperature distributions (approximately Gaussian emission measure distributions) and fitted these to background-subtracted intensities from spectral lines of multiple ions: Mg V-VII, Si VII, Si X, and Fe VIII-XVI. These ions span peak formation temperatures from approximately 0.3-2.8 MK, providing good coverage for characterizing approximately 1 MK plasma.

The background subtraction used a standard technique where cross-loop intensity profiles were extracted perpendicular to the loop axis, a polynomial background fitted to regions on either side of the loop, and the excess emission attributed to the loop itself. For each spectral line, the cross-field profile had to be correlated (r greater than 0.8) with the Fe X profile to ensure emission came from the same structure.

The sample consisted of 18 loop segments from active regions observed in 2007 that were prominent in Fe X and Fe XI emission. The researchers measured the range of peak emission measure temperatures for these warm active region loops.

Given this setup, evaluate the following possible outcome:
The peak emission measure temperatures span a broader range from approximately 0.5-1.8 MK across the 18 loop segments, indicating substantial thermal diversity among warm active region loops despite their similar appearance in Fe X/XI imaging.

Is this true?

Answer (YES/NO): NO